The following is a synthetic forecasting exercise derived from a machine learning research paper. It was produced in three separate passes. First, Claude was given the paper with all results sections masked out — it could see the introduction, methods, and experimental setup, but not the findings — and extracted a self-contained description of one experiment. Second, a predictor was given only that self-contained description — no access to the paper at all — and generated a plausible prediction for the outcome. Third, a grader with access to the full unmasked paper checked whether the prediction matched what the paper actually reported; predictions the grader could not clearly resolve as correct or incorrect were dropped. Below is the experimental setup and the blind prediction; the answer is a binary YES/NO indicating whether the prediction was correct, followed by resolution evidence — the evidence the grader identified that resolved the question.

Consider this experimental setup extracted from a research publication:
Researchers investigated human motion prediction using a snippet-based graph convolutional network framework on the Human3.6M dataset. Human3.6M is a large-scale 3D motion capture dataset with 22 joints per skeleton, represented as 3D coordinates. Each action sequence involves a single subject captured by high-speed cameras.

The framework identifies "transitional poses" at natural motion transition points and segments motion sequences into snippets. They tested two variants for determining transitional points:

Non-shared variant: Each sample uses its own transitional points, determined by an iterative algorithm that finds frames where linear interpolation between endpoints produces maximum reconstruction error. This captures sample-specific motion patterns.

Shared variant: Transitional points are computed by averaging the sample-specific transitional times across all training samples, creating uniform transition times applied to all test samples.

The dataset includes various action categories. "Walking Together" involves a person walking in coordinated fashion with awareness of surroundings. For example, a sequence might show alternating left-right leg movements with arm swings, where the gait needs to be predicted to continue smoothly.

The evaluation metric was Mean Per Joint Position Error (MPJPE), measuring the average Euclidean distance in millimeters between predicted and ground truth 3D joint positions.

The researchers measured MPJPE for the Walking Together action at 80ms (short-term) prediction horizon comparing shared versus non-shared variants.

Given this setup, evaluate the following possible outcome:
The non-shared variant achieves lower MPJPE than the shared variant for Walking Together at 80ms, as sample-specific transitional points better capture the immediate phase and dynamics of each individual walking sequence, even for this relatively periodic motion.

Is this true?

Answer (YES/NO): NO